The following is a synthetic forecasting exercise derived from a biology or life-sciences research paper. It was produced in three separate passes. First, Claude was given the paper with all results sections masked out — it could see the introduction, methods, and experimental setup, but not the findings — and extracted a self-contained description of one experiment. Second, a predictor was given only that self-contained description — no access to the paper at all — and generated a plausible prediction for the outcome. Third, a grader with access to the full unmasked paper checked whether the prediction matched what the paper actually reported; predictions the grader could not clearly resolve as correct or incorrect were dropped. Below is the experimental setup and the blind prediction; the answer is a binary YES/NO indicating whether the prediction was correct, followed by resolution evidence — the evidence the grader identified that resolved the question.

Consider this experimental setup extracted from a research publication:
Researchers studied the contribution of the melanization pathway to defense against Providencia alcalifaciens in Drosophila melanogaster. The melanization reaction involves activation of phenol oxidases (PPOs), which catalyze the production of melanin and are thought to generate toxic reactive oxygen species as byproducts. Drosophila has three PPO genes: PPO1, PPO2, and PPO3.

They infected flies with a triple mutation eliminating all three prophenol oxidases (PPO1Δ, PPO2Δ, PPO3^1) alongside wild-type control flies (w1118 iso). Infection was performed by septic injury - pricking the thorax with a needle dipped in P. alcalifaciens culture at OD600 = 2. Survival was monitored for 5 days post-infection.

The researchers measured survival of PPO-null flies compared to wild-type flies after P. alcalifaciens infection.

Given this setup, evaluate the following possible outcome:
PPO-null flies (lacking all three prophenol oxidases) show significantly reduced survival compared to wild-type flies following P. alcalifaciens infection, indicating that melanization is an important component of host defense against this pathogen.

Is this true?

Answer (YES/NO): NO